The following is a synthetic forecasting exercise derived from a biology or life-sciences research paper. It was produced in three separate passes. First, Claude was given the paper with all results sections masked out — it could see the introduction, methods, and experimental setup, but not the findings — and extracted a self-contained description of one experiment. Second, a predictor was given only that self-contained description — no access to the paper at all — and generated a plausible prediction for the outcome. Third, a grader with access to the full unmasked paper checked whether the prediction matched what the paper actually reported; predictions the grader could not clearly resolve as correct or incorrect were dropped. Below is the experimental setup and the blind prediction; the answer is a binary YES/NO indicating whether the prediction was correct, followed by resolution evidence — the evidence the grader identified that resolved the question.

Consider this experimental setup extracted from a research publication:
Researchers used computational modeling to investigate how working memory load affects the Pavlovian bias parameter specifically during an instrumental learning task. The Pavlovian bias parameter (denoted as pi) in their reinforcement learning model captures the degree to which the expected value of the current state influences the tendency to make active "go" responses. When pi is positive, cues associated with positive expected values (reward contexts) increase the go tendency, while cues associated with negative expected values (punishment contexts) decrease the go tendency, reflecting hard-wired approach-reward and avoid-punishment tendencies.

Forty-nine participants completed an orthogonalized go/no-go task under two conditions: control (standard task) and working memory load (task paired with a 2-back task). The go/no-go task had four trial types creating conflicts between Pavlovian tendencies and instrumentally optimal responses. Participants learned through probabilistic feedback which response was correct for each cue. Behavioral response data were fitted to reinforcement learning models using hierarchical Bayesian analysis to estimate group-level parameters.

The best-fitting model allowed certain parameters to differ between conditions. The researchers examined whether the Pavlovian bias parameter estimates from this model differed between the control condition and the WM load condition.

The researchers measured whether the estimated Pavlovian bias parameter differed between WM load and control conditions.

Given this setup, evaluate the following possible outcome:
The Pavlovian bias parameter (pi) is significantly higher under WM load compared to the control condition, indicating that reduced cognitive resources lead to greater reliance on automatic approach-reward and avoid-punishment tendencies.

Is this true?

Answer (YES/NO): NO